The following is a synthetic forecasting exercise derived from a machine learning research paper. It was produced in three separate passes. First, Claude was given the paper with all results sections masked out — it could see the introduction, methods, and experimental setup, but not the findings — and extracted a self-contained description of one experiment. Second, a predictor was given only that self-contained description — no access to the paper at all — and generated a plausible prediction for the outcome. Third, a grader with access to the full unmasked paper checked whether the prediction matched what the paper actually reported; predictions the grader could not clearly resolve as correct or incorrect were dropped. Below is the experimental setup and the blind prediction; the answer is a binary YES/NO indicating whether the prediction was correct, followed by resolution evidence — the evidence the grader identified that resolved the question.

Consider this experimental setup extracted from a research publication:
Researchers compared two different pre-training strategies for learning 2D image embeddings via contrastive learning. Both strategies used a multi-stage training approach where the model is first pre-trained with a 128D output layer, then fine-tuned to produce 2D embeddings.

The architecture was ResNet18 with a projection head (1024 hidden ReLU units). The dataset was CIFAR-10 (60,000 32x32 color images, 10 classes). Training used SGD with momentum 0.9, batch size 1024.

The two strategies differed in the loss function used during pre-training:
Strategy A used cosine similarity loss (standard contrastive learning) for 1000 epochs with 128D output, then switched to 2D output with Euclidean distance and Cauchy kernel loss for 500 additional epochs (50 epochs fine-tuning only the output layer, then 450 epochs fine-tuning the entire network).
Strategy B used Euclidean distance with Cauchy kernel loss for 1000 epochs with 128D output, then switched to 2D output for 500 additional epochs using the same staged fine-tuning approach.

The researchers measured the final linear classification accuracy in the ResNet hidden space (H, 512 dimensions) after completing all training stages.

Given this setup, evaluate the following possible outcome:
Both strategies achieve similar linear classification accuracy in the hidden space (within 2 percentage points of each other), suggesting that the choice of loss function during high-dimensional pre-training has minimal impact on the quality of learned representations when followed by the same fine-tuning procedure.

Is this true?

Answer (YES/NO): NO